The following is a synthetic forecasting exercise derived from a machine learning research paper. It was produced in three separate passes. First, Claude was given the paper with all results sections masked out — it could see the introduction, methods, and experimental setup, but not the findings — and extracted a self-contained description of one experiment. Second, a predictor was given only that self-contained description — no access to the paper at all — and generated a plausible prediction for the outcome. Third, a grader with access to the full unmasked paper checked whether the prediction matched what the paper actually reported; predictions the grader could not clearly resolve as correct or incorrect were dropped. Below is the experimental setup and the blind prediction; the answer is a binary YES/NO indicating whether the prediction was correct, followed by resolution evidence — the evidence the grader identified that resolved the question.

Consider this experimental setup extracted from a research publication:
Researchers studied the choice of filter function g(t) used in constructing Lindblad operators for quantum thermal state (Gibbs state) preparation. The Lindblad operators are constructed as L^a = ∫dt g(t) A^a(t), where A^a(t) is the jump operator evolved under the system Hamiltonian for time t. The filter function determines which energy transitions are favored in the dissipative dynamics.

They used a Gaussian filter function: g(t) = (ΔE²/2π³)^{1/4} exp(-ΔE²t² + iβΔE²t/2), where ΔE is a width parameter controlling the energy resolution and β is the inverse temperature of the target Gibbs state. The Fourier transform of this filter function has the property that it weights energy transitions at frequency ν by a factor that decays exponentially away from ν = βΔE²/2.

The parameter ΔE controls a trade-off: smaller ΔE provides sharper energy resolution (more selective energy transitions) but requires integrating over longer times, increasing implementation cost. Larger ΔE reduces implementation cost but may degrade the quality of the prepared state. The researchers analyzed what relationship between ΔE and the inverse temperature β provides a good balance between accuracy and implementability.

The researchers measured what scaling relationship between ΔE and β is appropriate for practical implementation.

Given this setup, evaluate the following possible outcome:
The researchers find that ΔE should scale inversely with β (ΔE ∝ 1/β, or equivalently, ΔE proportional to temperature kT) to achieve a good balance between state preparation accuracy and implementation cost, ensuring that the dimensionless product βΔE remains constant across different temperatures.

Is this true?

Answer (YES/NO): YES